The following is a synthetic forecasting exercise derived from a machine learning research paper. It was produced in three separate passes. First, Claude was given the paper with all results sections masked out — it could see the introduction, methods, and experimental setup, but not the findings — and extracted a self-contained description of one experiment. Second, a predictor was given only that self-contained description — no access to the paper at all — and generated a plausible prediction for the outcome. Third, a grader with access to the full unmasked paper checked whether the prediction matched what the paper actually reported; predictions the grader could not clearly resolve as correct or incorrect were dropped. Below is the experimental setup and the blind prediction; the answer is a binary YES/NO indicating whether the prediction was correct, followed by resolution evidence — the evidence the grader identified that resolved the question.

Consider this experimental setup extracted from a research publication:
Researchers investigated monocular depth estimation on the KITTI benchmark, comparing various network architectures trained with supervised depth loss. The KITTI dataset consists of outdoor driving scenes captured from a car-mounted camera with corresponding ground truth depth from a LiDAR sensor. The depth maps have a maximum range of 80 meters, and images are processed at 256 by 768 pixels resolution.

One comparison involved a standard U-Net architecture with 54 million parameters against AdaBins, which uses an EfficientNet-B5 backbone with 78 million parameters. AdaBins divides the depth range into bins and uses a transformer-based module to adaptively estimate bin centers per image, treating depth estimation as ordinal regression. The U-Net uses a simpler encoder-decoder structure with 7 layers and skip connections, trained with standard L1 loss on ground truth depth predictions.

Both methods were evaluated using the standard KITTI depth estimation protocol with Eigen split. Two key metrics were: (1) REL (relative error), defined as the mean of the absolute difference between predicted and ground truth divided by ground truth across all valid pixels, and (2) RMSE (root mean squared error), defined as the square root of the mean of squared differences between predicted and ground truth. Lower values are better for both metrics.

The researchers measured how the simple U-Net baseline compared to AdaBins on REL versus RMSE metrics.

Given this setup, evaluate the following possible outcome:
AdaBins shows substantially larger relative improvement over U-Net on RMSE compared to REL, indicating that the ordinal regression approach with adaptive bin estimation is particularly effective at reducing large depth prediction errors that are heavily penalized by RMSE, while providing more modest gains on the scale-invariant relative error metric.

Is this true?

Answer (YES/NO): NO